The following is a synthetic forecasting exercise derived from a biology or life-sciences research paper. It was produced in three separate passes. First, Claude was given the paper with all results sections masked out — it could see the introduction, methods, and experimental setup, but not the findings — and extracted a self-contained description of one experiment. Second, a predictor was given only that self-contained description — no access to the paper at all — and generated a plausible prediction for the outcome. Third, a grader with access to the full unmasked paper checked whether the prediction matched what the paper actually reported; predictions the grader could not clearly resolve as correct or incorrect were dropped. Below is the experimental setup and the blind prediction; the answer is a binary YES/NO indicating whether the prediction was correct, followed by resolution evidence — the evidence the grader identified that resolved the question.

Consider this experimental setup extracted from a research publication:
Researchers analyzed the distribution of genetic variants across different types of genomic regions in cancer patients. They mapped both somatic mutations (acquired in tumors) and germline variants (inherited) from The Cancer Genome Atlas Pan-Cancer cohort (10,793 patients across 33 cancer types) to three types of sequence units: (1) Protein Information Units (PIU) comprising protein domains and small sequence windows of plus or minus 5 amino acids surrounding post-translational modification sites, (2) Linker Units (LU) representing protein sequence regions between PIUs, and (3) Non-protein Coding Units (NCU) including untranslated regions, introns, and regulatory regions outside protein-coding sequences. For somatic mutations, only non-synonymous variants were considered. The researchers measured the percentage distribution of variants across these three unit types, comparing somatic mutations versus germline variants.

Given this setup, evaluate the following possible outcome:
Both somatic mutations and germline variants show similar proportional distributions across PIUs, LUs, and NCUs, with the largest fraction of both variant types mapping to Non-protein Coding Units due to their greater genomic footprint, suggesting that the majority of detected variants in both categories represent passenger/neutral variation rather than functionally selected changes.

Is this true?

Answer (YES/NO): NO